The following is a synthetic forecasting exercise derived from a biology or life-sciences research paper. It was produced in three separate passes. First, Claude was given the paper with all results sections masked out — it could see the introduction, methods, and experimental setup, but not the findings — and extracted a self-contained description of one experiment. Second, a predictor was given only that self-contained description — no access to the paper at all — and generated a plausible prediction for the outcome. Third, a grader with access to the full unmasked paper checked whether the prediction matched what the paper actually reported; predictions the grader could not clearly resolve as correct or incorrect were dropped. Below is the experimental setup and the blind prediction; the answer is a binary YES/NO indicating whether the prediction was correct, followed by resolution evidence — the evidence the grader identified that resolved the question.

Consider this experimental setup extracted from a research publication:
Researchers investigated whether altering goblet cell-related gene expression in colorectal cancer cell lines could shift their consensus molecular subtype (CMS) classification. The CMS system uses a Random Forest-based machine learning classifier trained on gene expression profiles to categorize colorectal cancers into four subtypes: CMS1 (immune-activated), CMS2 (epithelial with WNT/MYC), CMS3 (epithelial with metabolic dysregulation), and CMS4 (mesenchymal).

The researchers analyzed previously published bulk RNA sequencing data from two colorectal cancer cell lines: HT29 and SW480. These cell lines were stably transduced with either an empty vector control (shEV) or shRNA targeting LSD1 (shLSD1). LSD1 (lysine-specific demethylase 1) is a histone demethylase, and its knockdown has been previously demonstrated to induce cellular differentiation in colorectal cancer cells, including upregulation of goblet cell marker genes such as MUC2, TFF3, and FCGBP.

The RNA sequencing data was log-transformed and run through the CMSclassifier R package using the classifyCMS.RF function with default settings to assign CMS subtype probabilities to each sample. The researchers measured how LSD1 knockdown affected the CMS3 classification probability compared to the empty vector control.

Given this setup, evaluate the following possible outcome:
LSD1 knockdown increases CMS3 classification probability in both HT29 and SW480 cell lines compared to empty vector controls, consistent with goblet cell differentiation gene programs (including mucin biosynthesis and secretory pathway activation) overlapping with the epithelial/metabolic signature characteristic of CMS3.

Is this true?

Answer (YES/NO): NO